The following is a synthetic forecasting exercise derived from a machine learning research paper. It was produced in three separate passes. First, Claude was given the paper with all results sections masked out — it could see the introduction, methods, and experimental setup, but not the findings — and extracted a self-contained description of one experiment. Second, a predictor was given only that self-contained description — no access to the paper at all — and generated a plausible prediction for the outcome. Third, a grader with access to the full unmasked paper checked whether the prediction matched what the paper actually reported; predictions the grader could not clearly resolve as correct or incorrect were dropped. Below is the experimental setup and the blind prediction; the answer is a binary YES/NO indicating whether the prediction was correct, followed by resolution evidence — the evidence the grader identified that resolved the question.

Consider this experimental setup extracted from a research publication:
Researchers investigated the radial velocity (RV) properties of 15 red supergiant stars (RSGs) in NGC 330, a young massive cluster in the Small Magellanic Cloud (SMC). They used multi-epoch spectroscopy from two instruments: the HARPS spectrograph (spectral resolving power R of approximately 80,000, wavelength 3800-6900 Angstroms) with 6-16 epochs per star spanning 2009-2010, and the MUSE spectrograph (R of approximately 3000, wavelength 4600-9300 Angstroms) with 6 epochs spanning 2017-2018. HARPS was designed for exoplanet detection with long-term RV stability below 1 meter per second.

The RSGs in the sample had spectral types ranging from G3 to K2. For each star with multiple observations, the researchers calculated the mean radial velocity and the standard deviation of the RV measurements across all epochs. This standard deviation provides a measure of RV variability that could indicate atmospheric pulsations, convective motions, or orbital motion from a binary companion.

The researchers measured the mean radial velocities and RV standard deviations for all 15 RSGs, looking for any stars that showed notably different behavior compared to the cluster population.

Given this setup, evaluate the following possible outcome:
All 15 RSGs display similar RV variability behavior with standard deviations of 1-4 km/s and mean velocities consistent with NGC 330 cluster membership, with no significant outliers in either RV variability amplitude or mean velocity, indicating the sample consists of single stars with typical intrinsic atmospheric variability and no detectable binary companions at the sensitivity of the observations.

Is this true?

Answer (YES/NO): NO